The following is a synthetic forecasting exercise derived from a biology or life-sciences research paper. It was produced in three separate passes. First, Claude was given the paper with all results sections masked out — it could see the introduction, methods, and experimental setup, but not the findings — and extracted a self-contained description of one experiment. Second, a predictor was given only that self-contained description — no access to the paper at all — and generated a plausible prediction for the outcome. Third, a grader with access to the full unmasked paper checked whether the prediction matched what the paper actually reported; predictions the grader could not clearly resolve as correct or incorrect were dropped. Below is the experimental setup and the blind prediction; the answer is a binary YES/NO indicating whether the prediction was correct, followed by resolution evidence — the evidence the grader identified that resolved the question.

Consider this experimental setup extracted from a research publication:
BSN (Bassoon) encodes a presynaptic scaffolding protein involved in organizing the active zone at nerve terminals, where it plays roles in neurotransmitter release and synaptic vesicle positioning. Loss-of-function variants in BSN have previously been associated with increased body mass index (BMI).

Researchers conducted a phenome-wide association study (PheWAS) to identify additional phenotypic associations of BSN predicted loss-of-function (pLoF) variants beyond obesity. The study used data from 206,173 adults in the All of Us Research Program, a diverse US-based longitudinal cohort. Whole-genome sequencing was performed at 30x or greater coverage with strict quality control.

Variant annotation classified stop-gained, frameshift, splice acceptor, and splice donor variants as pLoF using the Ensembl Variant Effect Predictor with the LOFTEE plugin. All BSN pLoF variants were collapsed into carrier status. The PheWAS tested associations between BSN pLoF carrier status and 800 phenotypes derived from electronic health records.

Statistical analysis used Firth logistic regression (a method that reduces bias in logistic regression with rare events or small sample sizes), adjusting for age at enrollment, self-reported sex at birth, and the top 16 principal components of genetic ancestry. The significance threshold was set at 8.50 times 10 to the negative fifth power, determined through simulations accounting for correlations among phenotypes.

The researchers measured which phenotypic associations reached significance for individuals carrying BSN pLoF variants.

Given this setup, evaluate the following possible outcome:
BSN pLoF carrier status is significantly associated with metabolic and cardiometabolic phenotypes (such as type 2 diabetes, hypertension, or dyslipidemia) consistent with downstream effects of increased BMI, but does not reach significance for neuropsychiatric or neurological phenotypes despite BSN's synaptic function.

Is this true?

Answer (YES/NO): NO